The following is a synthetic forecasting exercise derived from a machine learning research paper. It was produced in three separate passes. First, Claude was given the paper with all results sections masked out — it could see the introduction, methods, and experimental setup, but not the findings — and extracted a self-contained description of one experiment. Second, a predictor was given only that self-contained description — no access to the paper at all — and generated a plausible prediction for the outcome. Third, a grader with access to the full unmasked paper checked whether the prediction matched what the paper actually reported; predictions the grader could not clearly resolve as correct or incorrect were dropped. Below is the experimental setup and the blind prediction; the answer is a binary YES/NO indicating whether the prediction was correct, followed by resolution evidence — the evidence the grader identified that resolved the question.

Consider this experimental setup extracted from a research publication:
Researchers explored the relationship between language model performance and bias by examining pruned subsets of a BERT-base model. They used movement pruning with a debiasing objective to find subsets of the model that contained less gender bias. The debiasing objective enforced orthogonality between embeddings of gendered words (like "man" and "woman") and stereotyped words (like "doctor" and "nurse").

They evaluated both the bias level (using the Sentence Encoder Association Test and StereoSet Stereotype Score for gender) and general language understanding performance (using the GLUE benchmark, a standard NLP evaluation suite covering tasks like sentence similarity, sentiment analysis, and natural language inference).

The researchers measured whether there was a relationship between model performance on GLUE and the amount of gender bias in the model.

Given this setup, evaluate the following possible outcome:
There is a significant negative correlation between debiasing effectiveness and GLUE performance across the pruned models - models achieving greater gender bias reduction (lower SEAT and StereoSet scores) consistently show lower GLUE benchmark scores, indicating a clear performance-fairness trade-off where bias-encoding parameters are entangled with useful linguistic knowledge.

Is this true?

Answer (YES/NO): YES